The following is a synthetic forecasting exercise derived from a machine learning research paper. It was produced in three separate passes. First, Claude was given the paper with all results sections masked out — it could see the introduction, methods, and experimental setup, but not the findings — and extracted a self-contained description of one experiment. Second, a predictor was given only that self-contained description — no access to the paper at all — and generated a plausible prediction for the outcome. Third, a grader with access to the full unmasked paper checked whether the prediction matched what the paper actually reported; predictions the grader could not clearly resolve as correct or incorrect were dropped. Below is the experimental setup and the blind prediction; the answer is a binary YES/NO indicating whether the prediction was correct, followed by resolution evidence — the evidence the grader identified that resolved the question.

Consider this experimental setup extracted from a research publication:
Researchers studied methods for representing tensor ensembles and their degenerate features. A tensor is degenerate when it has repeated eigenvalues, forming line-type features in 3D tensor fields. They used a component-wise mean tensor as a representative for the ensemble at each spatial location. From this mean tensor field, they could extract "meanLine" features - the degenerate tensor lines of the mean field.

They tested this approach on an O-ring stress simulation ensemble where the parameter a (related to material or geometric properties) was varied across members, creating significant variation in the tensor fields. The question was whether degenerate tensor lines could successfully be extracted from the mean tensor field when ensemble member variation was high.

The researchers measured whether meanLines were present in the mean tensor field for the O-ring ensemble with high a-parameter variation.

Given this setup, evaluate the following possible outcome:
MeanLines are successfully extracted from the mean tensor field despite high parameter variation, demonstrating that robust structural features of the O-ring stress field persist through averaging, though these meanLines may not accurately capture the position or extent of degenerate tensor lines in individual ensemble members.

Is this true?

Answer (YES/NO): YES